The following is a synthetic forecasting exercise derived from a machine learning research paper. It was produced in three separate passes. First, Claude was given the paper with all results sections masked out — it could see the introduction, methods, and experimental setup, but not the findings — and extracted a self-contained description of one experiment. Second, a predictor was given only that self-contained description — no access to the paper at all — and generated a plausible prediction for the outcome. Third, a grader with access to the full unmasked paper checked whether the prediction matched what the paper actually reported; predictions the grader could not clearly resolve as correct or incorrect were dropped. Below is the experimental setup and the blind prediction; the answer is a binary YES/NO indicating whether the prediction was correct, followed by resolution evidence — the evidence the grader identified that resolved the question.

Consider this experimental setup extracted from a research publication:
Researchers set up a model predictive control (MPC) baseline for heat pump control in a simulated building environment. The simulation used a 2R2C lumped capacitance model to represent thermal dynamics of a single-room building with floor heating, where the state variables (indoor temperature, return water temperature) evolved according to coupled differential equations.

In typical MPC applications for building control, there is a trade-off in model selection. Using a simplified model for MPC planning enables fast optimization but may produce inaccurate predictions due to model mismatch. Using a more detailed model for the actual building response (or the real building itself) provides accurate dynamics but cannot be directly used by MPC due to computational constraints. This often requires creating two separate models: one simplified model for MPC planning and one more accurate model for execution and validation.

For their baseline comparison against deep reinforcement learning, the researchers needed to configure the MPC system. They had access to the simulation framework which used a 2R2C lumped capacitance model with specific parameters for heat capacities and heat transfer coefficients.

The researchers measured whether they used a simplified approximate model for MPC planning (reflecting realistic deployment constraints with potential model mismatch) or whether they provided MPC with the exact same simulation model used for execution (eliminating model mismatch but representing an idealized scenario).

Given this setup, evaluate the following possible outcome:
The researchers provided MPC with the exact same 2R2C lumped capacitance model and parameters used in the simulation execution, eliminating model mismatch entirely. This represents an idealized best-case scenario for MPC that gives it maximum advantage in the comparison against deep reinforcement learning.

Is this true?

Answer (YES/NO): YES